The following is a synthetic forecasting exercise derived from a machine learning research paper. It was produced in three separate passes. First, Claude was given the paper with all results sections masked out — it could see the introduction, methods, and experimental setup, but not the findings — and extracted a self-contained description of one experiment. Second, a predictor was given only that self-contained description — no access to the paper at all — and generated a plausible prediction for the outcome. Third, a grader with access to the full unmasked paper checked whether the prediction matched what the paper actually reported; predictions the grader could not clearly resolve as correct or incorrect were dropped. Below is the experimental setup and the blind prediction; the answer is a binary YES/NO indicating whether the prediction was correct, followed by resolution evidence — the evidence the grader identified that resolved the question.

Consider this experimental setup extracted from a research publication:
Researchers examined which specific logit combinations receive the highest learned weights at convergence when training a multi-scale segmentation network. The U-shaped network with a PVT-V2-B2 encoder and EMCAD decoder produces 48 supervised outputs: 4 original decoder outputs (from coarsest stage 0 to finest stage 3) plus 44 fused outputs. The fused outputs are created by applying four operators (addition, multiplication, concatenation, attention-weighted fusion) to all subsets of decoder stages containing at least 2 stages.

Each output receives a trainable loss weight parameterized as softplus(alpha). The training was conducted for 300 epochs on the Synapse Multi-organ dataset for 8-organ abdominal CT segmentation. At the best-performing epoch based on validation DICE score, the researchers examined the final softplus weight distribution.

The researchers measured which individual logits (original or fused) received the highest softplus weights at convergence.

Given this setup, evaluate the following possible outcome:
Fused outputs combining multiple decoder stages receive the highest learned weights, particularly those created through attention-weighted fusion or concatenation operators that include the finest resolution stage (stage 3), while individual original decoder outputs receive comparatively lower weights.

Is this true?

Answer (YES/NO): NO